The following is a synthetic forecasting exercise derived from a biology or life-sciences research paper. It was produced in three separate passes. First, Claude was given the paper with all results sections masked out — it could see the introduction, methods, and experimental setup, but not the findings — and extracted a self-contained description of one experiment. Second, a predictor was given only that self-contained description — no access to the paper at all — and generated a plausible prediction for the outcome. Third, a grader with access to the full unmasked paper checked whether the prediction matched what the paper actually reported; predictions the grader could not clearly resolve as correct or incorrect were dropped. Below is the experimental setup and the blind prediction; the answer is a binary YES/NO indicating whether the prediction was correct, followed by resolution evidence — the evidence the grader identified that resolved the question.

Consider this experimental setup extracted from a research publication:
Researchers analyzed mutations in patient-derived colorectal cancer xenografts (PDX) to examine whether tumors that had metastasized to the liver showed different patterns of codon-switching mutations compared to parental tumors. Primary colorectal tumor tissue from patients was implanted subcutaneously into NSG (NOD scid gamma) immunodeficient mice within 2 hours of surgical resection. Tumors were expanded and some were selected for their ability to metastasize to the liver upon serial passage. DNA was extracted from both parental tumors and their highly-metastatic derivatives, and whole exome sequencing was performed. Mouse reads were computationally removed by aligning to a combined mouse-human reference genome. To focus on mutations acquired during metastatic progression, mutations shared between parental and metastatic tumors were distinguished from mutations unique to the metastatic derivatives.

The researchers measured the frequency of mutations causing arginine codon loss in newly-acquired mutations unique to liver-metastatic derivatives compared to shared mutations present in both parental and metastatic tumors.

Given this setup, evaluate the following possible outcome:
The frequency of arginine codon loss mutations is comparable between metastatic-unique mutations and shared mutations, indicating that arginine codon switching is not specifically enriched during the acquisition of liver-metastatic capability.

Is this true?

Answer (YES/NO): NO